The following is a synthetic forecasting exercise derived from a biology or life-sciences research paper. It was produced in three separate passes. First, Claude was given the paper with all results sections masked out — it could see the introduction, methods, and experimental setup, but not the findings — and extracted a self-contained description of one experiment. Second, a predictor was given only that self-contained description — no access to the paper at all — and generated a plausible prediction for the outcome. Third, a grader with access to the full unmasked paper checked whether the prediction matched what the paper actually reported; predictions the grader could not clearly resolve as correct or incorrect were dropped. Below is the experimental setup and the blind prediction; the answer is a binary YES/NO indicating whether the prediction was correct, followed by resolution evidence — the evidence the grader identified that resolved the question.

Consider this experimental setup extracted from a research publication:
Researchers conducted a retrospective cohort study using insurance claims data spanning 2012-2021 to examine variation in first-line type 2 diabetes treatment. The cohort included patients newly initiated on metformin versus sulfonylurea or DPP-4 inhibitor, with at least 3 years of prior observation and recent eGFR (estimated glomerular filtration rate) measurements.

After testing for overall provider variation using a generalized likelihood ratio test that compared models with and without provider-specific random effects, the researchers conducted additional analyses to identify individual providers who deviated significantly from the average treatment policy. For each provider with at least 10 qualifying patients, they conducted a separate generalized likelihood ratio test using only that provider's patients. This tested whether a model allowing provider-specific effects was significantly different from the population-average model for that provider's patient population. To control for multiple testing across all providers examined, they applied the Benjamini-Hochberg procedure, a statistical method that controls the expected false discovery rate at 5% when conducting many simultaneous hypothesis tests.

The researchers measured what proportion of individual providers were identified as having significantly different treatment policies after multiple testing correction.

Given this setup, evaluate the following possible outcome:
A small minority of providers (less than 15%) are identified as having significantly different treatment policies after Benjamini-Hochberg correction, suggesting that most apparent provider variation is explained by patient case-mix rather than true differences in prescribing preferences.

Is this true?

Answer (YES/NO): NO